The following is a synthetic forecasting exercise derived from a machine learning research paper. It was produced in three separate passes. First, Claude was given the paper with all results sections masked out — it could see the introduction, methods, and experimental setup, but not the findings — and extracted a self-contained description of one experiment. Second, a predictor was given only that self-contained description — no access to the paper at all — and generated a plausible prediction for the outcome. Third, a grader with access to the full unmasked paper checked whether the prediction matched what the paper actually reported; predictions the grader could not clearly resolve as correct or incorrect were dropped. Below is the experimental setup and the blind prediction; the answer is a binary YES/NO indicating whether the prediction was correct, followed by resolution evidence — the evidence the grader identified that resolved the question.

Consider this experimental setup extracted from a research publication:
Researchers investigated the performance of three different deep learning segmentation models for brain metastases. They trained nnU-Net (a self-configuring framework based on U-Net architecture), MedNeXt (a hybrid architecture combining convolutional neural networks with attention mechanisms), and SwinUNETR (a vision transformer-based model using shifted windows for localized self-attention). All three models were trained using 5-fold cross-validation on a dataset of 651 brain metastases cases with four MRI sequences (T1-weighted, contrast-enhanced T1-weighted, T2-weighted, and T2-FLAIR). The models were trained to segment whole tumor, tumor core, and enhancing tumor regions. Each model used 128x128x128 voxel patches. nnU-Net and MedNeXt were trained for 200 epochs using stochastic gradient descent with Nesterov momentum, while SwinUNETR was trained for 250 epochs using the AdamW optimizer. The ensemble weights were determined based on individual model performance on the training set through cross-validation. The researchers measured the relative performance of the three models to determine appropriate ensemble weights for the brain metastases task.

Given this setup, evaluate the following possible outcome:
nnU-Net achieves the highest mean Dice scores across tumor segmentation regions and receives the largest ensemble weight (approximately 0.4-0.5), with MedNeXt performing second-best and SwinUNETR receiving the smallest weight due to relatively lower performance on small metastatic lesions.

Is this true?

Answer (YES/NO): NO